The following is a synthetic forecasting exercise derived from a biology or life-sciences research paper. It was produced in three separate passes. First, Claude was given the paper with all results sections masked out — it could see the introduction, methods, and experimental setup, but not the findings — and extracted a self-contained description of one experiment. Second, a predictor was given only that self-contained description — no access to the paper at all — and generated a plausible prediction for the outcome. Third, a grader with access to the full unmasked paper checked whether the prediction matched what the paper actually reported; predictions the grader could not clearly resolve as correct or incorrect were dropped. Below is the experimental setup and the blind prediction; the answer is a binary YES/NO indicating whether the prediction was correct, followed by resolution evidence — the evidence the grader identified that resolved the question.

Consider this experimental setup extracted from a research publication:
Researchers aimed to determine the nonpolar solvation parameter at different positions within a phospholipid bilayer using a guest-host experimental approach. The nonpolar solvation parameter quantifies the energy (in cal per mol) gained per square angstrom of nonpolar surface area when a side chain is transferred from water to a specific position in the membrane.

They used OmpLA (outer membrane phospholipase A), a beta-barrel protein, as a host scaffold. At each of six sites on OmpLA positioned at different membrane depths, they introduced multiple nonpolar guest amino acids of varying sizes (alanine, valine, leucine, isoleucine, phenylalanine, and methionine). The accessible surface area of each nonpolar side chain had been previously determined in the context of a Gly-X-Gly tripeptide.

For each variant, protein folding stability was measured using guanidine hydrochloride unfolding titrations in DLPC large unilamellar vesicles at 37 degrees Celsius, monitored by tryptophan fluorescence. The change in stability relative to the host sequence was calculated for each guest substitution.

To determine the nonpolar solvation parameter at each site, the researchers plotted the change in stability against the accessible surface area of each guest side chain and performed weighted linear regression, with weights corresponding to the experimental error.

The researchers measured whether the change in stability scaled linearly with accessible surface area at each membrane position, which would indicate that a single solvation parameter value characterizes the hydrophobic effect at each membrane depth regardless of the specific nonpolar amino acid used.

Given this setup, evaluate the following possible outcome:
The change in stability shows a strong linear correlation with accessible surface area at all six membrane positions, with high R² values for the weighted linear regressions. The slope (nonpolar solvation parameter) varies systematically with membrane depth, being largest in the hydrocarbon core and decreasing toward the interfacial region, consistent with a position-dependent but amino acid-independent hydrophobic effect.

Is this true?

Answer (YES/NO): NO